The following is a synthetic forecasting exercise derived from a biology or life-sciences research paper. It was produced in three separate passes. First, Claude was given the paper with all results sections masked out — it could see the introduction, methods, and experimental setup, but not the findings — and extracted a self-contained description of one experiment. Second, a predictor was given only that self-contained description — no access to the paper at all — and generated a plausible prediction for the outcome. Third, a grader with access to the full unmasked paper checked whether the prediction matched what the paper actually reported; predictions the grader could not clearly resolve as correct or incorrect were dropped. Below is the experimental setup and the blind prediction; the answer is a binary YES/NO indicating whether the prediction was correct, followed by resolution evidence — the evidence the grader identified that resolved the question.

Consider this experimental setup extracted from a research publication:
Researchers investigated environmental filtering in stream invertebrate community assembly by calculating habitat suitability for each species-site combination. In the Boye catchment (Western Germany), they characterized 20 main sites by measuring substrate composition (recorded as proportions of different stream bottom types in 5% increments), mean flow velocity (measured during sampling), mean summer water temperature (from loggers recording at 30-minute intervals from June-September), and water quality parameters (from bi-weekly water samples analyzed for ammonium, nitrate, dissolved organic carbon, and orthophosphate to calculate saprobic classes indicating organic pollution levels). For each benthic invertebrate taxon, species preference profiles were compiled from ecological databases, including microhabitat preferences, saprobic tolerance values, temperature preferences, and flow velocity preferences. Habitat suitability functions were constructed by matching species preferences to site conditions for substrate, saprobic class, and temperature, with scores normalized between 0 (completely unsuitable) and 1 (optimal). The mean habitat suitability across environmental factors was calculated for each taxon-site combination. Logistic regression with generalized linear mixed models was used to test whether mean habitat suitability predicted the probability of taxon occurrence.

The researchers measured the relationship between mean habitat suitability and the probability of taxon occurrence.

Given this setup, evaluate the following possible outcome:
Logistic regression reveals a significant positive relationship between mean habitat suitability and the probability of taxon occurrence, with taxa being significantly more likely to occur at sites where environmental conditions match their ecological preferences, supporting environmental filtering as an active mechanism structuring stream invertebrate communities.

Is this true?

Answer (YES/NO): NO